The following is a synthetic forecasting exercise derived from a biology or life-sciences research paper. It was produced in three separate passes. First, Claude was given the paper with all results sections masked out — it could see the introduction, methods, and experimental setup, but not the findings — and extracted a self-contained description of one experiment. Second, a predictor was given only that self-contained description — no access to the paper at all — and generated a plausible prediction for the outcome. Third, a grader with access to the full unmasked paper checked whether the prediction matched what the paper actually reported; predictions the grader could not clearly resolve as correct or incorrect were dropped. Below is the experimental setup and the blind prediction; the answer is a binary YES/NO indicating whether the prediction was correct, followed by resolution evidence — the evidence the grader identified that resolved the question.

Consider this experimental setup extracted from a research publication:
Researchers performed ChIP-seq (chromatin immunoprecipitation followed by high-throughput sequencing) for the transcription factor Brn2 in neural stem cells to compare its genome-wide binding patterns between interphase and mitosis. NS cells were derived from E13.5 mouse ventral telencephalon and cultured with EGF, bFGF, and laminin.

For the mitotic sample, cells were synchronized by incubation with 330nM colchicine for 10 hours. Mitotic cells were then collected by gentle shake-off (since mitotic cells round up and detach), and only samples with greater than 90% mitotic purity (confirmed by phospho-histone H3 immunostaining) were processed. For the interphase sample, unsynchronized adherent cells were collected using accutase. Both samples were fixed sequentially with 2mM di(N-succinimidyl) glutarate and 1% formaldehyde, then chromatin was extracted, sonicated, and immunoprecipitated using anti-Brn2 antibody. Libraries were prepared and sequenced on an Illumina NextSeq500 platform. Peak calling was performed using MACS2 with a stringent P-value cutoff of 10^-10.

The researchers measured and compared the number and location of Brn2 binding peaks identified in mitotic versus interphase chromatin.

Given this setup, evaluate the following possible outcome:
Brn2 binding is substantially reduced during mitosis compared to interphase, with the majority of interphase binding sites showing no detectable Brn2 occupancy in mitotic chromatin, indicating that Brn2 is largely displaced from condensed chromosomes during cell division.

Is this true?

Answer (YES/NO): NO